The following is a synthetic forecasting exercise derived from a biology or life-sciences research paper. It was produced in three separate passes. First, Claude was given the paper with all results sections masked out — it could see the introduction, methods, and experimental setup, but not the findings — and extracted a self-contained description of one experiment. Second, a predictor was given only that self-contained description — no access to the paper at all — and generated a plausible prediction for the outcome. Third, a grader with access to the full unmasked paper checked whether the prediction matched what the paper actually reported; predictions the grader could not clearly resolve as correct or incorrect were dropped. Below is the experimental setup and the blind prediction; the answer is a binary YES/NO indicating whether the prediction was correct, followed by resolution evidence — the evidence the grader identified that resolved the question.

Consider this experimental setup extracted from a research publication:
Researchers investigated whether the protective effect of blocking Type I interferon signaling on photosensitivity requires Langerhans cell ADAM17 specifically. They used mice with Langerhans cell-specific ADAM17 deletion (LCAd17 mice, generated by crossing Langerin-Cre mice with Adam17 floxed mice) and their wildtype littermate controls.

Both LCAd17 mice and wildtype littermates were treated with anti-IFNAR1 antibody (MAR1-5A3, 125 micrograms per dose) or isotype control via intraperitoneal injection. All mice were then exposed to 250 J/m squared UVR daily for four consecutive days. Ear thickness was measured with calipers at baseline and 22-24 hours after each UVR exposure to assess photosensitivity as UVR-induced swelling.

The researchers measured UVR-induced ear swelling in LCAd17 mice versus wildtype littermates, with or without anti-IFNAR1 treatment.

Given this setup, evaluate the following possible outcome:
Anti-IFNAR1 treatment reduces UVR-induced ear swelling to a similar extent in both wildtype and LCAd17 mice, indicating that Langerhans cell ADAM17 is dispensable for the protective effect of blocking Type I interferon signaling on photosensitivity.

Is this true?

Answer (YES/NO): NO